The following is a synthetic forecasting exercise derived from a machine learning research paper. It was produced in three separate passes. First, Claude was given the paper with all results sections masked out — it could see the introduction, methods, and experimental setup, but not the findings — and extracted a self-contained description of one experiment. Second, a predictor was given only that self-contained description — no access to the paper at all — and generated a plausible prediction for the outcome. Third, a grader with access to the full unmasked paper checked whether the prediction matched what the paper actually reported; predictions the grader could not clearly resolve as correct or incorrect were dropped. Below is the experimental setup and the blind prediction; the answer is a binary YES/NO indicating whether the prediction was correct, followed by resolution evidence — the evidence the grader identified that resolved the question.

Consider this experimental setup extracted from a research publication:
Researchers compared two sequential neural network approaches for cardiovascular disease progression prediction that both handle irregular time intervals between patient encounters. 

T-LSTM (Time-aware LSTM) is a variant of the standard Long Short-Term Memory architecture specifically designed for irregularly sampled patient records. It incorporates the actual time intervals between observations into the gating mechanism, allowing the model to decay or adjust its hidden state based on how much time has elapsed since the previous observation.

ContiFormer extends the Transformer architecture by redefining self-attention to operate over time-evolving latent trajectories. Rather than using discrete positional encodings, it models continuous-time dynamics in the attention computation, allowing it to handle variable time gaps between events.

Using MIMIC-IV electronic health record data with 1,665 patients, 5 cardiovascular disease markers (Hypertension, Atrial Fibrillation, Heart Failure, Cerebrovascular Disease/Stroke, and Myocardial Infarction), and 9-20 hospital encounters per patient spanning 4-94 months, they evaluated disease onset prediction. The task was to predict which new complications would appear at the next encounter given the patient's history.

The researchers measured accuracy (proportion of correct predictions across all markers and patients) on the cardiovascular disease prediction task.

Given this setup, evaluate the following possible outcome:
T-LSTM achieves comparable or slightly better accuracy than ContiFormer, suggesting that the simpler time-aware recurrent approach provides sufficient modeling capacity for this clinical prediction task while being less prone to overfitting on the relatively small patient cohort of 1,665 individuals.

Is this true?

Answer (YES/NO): NO